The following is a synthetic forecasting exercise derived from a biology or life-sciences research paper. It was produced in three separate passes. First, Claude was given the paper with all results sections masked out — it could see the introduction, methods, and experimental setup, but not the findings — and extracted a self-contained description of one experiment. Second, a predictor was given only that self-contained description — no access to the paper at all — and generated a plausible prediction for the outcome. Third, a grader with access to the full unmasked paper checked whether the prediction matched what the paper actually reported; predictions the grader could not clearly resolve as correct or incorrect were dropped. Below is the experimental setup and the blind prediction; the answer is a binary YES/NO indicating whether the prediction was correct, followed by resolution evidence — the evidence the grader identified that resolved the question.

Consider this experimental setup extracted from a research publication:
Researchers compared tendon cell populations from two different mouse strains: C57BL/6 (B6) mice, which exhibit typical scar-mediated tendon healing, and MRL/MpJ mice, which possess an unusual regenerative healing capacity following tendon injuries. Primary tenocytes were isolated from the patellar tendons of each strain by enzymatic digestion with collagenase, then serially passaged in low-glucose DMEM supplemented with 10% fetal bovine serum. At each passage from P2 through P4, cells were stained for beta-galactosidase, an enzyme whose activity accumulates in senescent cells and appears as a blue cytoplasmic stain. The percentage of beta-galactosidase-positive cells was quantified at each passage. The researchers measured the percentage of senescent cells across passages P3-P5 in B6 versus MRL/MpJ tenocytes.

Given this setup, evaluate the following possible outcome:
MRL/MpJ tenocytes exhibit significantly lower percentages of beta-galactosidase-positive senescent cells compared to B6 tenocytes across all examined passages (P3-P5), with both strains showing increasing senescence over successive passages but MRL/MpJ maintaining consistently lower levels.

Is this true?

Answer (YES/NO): NO